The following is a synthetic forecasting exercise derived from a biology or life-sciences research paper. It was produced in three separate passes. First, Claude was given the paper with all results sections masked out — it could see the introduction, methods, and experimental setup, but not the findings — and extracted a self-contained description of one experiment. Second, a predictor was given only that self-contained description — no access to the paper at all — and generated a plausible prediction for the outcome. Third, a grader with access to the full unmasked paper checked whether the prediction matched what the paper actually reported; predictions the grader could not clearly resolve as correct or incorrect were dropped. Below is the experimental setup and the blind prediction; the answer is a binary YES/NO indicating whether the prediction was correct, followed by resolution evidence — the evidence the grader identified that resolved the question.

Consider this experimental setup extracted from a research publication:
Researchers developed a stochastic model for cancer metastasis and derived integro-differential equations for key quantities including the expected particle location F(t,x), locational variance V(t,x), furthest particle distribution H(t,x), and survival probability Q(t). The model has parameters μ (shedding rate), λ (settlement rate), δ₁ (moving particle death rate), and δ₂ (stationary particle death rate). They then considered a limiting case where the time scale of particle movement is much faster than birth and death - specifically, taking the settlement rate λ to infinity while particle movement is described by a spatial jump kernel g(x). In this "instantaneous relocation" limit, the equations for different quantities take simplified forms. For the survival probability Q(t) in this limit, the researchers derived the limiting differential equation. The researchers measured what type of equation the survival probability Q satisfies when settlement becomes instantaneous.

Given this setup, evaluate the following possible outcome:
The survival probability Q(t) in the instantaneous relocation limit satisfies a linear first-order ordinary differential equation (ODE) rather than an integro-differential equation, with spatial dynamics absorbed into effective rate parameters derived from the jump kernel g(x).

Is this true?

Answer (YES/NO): NO